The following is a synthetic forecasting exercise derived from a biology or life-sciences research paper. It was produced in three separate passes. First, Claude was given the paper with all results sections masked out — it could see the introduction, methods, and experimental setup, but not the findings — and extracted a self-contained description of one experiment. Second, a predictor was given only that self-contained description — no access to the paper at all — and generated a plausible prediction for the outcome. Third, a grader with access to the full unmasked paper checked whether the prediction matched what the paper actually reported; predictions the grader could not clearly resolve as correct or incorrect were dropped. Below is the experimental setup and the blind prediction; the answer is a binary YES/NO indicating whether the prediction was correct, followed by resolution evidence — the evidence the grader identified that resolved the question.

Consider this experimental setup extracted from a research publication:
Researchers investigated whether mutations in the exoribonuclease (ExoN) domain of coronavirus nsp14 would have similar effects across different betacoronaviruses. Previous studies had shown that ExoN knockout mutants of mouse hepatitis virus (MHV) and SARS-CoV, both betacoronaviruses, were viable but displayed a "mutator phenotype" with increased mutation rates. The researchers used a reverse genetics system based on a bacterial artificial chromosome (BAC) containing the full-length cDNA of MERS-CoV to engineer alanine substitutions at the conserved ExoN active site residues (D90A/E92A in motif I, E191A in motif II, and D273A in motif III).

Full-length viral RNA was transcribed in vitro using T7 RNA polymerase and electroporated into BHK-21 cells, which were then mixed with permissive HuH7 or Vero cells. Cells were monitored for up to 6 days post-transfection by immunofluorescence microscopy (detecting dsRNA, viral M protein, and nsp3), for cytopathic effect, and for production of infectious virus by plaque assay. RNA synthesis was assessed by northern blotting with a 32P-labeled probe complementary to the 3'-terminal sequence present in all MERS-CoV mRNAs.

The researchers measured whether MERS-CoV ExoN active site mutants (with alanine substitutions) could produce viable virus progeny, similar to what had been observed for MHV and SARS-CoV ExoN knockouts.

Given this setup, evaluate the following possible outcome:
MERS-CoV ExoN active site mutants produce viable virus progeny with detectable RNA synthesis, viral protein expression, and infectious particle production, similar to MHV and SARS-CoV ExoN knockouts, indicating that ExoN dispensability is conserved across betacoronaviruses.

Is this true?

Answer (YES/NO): NO